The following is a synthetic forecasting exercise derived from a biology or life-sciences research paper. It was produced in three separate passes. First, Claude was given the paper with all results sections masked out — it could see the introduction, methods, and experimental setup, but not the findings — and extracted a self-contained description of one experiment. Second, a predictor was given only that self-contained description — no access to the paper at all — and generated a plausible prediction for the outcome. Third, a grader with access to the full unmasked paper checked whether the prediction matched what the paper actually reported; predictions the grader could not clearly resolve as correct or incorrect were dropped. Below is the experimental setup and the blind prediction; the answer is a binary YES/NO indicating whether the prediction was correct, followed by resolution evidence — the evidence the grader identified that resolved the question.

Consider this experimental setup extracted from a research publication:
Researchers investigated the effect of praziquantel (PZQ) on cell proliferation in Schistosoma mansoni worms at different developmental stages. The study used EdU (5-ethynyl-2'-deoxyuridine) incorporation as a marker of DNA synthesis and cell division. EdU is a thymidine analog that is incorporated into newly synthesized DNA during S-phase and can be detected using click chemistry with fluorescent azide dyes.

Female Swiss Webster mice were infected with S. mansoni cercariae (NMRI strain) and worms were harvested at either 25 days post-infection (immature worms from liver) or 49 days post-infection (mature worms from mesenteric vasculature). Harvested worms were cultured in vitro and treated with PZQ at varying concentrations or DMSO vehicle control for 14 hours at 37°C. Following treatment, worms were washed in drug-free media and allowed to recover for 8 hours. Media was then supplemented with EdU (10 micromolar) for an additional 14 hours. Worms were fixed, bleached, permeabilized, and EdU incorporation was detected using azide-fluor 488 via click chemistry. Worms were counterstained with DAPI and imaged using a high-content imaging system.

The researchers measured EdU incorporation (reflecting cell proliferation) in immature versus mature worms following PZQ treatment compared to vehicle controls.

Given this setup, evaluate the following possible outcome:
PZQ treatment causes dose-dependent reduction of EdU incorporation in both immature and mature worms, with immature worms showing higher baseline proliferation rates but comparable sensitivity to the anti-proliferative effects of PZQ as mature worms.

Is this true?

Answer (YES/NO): NO